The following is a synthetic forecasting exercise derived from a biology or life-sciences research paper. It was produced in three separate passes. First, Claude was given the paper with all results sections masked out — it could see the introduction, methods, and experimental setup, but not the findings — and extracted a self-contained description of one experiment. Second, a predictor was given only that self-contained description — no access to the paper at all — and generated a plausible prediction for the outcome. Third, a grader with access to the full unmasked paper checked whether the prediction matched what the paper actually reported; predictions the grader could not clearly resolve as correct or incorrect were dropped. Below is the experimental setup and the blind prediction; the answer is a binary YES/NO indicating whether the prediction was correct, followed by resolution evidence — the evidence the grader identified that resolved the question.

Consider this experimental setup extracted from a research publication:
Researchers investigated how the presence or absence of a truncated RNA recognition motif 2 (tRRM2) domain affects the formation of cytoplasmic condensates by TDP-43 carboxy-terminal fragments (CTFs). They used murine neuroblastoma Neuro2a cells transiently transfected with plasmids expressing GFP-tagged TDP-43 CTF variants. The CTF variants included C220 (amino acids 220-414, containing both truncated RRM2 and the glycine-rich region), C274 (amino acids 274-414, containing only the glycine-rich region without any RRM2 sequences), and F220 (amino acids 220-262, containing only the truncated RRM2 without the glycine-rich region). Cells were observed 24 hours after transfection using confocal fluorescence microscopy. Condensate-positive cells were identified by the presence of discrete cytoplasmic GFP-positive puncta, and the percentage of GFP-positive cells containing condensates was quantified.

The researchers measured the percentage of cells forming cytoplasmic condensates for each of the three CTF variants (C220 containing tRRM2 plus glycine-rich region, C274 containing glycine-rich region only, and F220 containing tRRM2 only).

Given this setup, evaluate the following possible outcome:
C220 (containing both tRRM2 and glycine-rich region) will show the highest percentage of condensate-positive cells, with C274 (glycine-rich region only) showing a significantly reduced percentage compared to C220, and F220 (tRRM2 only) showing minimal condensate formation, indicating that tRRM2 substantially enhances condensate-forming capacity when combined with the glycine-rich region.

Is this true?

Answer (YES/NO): NO